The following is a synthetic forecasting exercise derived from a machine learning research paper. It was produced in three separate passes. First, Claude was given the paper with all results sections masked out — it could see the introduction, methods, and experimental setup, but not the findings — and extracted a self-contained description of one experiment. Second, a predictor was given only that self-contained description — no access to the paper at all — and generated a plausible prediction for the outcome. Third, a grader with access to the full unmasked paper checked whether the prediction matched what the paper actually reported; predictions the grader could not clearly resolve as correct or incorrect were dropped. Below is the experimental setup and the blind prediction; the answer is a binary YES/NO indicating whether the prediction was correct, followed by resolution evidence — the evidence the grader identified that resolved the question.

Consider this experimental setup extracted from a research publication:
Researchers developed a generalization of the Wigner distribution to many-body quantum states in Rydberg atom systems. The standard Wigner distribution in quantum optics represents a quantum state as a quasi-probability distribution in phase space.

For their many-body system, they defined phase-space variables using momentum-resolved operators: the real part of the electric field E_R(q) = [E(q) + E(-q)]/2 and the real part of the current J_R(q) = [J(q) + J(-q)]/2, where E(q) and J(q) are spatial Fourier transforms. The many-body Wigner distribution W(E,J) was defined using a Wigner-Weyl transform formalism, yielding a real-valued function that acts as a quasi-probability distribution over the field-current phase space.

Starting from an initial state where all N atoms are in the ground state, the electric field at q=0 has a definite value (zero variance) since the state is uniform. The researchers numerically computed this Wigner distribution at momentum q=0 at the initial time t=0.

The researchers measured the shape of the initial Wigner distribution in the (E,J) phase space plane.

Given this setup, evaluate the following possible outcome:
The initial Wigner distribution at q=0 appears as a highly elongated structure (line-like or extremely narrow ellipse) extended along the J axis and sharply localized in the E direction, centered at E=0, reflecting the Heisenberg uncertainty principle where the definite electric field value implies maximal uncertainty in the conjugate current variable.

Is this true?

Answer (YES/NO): YES